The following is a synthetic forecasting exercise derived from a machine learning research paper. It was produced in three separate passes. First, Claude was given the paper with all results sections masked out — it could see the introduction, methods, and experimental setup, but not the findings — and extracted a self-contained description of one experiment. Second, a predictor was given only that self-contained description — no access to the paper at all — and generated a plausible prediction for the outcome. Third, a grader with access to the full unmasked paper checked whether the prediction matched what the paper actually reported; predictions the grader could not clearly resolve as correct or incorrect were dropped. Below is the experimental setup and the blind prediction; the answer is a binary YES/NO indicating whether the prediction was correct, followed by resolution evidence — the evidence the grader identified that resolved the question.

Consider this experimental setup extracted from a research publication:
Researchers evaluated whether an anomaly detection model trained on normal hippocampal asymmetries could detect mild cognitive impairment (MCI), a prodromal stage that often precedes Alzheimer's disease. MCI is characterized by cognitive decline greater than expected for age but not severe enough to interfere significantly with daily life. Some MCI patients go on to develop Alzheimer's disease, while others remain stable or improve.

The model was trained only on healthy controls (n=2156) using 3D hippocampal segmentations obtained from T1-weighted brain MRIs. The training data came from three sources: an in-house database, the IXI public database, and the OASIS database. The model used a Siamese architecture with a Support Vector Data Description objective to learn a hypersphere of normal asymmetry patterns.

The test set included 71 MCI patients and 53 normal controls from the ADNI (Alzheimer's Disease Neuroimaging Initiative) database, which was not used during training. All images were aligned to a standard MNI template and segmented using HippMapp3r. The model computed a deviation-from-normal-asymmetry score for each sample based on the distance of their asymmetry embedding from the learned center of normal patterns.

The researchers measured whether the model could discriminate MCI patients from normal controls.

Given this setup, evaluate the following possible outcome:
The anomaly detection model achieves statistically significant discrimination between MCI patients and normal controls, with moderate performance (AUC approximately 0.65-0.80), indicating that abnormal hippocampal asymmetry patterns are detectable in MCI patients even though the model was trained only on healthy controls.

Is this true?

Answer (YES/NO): NO